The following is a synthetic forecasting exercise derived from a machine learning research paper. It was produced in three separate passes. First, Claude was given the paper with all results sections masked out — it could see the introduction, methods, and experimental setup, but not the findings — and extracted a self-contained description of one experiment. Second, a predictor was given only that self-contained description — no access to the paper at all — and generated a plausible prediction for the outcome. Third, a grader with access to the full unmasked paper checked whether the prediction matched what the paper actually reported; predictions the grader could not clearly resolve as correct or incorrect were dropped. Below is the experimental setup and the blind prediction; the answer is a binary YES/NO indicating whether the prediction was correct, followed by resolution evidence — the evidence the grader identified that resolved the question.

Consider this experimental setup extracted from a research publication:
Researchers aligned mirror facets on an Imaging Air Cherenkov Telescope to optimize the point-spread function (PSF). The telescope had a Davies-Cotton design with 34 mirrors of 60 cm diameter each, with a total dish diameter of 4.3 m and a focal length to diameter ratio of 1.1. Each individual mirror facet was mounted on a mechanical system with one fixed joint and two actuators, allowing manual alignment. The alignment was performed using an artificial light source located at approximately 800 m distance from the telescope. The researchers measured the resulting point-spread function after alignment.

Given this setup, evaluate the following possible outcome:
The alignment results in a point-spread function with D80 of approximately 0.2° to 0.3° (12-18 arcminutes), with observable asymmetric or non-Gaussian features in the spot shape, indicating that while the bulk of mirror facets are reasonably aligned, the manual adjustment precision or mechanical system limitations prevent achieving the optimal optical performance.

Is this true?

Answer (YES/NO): NO